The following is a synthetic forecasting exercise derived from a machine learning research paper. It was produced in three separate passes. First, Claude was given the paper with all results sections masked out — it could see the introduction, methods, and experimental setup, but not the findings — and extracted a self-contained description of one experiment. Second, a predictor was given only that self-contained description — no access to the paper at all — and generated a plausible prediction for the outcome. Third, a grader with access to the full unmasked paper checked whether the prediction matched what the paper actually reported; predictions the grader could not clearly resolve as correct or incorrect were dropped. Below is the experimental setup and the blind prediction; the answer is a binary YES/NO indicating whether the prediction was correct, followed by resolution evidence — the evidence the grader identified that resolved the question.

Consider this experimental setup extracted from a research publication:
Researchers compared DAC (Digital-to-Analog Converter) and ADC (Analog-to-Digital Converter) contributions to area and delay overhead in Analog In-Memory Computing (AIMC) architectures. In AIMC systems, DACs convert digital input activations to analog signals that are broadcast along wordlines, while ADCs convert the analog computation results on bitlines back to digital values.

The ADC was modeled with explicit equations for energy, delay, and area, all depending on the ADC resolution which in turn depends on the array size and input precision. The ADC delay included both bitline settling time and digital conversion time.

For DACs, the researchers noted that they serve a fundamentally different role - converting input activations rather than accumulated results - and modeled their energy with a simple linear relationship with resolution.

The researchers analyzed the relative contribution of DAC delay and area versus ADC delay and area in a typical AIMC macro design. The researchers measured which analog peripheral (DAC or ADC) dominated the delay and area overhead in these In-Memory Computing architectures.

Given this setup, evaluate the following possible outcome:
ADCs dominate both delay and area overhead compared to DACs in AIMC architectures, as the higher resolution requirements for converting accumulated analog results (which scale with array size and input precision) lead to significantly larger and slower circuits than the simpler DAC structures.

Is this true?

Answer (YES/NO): YES